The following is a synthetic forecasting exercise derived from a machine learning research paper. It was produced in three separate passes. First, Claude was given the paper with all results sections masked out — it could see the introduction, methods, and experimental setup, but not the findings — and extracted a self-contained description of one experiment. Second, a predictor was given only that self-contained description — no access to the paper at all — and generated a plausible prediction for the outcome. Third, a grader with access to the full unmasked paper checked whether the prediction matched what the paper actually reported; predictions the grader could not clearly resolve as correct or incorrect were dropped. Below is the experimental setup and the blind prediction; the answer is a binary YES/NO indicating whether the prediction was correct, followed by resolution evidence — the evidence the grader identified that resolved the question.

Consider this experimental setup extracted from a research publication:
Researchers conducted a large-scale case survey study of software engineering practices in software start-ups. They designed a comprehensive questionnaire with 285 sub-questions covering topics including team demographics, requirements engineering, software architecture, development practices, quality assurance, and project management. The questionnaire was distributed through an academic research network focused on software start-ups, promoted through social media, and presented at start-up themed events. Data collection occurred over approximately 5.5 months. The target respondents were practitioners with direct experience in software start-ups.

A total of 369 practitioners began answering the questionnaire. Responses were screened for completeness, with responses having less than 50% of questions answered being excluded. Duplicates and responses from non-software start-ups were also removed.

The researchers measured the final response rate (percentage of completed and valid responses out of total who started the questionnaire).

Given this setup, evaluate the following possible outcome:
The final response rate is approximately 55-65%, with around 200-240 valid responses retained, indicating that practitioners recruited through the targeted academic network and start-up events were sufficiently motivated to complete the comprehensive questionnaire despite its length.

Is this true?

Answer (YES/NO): NO